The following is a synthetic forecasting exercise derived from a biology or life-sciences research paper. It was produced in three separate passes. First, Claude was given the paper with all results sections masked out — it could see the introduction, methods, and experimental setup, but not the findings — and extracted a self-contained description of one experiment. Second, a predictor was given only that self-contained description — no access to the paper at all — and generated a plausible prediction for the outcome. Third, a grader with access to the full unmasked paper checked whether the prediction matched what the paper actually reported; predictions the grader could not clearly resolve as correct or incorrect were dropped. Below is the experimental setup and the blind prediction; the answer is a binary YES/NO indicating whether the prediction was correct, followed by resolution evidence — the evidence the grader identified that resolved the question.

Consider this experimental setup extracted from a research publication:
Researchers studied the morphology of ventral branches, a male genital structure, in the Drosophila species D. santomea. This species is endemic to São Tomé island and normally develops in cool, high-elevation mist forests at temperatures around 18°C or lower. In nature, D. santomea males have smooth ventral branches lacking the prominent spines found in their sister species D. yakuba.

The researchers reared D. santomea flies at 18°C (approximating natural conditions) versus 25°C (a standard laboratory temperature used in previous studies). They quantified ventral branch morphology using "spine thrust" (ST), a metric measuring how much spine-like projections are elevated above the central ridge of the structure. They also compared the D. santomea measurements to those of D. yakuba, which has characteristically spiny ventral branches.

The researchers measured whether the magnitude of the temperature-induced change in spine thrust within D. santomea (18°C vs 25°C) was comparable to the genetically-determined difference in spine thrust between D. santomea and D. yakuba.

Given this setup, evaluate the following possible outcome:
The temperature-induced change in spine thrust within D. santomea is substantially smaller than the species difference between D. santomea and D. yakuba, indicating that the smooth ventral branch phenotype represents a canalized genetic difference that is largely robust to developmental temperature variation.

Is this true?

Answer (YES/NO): NO